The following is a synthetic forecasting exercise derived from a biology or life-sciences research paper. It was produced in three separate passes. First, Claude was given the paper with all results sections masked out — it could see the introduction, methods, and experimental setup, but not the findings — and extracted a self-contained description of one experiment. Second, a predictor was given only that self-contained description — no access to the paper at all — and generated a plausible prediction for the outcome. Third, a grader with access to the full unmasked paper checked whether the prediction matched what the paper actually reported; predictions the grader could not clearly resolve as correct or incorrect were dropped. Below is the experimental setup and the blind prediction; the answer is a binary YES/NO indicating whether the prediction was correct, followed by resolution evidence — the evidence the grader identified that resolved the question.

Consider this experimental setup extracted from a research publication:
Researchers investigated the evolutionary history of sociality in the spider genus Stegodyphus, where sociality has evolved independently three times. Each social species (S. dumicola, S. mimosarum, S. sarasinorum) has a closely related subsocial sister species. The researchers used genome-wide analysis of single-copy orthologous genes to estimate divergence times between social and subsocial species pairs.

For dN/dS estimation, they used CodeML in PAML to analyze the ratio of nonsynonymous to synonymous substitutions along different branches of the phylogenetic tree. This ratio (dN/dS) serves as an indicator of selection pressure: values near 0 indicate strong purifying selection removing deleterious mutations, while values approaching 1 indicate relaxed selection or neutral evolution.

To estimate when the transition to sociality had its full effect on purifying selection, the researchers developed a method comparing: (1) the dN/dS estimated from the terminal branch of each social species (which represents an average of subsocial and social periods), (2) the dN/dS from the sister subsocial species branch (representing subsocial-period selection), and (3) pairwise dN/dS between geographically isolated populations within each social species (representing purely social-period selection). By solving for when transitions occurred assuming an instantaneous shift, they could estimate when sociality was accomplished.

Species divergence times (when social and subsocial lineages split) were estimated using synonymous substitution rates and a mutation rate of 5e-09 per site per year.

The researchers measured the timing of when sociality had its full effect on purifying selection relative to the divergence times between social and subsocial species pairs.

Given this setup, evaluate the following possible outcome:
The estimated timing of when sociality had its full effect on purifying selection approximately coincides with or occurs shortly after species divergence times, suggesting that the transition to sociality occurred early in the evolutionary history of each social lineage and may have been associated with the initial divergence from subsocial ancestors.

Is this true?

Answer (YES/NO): NO